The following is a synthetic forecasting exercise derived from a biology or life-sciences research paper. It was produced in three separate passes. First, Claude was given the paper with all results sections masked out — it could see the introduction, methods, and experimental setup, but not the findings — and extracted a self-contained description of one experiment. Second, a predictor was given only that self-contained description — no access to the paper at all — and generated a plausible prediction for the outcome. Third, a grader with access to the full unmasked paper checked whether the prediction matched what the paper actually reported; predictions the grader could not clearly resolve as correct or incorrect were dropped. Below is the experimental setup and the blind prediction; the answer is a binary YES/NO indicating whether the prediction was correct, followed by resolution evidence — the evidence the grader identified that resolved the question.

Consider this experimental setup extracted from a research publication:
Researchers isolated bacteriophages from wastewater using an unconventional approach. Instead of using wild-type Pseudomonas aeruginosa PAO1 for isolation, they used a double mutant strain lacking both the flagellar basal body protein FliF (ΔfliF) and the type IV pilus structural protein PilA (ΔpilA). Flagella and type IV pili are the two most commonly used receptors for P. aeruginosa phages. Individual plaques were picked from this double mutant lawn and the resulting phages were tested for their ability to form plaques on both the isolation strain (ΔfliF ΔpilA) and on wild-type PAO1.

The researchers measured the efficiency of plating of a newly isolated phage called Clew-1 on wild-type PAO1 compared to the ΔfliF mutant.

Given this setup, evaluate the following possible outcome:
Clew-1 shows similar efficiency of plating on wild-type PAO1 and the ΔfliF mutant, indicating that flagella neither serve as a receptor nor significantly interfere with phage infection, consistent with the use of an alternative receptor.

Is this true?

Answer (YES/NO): NO